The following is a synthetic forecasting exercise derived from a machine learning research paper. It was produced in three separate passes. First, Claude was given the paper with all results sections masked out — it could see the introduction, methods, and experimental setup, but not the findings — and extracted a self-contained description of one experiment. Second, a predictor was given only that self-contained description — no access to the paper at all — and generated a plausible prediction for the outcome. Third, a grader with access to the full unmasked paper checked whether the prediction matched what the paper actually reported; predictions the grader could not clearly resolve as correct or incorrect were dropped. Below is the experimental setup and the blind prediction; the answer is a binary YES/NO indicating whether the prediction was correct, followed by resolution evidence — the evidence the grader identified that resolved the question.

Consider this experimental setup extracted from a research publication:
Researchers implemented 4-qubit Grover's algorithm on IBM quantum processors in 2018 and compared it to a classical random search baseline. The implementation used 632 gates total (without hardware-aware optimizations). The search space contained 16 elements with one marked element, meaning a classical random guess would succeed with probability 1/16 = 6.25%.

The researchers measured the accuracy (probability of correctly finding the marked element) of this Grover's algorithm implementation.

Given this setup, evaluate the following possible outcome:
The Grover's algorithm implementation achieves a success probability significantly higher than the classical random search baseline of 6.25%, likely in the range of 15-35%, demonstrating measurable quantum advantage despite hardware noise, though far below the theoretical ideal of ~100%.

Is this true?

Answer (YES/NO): NO